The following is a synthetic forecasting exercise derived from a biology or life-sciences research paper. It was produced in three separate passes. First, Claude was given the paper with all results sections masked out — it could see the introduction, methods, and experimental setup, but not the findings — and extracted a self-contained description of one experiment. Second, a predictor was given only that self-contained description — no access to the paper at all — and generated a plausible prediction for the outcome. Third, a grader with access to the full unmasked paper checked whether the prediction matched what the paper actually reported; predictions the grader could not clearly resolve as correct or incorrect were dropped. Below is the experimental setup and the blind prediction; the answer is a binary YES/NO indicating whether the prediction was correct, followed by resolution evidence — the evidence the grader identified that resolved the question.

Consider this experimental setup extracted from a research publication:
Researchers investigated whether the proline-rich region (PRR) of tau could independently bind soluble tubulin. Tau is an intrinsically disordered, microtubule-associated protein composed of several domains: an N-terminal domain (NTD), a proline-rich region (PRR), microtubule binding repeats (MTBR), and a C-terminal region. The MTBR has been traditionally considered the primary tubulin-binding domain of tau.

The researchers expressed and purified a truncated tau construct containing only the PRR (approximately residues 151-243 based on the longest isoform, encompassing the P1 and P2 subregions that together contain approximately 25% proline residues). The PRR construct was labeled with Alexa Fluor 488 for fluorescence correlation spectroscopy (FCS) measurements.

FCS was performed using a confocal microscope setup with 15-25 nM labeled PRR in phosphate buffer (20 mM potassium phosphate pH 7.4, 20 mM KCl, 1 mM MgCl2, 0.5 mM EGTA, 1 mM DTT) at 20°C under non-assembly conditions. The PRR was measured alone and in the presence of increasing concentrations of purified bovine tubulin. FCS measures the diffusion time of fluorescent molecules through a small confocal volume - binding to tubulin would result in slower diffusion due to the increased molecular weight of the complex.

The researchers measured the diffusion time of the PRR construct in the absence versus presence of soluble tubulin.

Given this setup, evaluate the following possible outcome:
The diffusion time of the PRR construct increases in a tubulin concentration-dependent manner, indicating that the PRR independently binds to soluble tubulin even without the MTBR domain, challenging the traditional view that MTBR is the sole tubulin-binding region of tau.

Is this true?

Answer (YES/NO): YES